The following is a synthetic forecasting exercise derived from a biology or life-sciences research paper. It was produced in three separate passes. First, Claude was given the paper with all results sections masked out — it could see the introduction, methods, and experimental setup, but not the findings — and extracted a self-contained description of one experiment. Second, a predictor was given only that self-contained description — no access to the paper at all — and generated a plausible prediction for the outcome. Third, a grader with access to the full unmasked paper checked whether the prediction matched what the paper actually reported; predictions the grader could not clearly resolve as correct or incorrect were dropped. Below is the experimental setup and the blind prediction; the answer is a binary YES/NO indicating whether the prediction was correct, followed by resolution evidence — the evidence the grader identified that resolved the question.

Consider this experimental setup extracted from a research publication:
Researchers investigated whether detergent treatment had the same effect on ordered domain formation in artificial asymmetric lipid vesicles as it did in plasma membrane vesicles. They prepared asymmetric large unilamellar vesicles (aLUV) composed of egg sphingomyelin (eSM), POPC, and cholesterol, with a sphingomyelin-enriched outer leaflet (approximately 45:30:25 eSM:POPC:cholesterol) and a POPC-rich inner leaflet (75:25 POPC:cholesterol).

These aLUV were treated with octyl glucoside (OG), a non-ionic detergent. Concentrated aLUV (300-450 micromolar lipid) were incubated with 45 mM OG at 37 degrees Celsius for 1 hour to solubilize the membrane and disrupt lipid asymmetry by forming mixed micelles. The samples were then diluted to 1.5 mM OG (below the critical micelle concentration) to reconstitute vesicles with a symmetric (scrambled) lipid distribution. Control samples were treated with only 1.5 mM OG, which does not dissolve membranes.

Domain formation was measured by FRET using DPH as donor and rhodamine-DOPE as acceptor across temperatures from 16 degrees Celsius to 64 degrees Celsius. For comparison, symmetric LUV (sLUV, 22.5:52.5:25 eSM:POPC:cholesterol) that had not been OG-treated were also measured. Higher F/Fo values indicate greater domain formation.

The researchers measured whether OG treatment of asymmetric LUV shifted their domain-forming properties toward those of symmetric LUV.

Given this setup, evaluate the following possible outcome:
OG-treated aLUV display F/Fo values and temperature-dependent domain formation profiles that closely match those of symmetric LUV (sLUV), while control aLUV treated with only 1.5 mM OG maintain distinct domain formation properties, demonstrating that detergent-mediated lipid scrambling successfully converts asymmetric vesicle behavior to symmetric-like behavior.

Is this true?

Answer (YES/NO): YES